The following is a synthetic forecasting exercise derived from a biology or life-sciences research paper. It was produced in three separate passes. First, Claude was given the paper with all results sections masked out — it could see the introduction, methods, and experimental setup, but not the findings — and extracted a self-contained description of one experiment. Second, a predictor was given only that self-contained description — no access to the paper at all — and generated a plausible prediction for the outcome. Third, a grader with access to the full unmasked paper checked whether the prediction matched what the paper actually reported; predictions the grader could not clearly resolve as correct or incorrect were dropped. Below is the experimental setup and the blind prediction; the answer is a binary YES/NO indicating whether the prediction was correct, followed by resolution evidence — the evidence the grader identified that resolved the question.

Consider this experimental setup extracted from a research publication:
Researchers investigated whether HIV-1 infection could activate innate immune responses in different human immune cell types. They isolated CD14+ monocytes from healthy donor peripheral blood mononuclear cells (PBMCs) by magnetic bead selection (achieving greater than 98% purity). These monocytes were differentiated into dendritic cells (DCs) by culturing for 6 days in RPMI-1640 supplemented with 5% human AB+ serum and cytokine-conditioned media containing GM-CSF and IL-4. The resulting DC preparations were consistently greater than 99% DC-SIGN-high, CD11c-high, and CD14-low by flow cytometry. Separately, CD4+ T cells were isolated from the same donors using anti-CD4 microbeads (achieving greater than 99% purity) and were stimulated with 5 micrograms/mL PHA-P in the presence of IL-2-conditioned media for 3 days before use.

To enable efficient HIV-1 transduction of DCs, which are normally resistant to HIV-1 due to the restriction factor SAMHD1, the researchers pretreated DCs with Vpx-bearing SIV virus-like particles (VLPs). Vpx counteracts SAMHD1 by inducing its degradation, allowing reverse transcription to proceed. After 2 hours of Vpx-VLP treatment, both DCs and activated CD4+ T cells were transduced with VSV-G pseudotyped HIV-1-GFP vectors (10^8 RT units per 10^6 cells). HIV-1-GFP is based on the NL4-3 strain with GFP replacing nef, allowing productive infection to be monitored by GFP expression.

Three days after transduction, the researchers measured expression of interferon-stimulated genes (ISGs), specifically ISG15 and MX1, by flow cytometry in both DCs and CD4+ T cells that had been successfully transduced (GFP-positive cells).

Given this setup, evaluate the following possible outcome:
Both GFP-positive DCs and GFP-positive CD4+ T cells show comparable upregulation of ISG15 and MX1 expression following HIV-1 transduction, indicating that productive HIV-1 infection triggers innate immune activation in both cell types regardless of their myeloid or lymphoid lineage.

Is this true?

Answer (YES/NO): NO